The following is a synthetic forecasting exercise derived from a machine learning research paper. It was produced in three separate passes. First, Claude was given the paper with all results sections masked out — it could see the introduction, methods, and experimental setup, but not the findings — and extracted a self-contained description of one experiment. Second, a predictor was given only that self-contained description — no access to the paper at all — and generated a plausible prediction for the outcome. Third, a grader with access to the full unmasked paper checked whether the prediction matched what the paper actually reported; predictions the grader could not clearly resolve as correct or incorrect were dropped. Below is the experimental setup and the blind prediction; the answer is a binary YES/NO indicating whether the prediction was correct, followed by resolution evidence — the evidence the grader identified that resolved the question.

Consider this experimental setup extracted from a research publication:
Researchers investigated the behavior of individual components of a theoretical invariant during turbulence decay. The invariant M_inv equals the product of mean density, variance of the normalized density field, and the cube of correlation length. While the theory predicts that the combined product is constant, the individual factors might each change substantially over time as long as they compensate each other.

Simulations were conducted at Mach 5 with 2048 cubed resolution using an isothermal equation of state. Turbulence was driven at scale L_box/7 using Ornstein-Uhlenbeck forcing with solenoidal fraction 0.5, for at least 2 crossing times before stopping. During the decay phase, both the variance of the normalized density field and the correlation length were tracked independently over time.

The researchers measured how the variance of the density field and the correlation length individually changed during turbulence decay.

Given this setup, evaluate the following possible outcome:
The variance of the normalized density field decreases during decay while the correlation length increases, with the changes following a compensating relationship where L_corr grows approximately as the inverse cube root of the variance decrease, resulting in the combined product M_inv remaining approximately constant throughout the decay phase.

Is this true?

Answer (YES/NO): YES